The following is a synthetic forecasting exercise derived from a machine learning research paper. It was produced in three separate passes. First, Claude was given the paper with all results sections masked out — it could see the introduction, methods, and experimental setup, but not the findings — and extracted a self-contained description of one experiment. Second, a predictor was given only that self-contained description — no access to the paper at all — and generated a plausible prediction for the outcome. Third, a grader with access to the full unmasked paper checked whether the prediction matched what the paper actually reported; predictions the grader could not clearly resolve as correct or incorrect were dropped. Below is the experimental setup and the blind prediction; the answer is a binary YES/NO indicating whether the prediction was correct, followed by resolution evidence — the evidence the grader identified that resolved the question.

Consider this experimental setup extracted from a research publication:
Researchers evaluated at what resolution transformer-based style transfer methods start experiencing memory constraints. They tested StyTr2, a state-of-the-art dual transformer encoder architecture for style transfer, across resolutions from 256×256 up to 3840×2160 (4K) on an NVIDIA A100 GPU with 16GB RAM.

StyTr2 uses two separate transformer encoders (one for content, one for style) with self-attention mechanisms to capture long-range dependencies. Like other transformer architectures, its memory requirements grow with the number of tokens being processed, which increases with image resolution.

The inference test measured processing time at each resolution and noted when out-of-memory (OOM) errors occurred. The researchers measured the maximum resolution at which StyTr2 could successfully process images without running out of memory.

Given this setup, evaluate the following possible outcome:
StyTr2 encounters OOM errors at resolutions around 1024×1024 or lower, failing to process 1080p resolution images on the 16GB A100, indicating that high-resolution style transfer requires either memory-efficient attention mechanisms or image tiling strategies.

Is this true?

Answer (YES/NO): NO